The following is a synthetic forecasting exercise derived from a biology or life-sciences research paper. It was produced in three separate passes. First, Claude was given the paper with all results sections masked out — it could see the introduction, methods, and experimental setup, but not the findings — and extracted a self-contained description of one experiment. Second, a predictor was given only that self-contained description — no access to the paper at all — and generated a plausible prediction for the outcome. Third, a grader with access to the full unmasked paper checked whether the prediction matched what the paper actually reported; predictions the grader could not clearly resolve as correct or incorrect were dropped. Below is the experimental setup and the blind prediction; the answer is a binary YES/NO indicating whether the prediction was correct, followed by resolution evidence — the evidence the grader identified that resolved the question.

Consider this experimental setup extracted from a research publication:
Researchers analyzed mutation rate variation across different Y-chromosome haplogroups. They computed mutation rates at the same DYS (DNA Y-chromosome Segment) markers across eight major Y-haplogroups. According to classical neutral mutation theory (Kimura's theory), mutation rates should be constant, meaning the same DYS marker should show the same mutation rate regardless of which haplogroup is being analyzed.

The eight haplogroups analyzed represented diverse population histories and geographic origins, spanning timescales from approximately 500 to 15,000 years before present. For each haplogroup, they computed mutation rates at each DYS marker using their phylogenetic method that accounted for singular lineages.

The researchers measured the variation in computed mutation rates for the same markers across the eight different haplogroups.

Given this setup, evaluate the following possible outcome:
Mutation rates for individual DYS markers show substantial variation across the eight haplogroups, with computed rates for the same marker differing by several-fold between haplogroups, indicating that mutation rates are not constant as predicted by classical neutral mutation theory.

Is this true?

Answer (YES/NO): NO